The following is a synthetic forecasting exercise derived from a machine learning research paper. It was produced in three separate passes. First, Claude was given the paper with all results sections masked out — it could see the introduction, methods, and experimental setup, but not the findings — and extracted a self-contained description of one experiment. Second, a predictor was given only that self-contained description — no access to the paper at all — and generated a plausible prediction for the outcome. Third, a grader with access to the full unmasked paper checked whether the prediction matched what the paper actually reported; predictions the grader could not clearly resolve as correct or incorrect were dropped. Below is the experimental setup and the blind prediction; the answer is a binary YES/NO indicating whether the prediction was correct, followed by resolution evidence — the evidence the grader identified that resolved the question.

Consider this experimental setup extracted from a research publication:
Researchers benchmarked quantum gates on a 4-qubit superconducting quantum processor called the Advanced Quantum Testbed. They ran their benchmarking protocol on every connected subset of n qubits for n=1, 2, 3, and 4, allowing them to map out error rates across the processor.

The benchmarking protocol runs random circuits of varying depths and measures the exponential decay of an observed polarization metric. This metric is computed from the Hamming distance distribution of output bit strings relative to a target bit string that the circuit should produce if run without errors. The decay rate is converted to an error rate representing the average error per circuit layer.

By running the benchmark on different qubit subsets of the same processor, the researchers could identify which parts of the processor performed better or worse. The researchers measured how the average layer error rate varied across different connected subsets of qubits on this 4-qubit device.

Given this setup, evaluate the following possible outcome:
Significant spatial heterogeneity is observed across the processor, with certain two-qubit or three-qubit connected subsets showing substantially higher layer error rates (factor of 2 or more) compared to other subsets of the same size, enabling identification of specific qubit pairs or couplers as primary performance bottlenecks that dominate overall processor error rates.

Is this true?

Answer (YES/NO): NO